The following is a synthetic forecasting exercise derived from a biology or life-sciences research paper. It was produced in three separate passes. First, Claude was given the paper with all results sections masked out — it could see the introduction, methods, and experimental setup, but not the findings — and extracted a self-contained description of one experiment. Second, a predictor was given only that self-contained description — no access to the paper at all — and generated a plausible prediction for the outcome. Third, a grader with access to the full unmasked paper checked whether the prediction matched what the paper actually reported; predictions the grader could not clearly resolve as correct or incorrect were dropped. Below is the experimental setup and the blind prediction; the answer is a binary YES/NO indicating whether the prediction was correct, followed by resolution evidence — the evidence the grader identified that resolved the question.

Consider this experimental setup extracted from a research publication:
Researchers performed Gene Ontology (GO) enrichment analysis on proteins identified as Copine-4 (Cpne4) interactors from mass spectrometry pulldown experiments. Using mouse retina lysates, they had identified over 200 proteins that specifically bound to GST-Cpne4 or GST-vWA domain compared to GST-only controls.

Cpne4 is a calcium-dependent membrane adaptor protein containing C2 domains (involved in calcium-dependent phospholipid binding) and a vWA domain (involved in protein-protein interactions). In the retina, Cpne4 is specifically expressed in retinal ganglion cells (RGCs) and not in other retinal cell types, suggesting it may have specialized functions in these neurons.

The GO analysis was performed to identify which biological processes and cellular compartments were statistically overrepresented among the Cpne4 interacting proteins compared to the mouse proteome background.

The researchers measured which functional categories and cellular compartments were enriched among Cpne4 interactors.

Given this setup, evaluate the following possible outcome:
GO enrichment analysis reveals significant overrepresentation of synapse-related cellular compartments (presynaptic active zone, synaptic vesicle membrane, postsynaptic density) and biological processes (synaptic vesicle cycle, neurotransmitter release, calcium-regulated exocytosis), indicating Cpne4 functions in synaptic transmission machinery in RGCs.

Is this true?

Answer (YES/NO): NO